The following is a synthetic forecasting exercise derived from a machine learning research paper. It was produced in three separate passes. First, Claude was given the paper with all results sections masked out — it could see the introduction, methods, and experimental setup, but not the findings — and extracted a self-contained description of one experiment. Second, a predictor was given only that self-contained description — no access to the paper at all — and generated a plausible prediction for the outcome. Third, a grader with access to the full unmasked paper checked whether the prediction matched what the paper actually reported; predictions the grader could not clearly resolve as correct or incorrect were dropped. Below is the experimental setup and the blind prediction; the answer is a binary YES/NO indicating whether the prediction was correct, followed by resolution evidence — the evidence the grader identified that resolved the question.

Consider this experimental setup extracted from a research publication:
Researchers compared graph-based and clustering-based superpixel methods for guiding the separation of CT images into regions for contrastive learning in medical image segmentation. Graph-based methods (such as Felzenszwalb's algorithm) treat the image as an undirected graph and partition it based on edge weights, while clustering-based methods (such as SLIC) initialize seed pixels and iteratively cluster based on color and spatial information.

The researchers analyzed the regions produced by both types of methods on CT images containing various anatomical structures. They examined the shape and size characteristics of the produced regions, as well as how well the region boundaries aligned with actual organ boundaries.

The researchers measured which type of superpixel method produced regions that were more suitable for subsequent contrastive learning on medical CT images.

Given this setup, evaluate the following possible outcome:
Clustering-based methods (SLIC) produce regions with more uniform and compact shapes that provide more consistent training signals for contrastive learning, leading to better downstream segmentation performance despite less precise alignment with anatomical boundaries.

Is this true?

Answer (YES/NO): YES